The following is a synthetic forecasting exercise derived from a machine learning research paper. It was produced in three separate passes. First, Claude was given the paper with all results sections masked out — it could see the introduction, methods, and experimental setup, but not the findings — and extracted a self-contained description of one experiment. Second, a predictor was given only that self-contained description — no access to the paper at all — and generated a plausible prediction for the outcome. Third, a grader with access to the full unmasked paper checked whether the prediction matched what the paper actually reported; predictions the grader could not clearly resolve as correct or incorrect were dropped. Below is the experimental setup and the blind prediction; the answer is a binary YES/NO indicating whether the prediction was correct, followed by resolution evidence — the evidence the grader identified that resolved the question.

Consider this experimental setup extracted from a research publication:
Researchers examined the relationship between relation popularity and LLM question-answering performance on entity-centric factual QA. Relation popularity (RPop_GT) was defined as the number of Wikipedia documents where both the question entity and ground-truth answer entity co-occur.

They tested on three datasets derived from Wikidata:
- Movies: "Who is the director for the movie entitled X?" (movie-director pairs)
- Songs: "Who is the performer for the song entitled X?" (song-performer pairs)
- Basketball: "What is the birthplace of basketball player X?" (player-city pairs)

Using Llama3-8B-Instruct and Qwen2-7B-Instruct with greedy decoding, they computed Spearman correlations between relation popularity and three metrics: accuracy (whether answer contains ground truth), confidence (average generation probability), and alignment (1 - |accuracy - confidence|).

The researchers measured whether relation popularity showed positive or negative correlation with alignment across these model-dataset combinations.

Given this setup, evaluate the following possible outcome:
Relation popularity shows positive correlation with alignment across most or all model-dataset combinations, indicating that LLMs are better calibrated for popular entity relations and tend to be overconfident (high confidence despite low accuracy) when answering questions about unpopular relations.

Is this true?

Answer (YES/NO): YES